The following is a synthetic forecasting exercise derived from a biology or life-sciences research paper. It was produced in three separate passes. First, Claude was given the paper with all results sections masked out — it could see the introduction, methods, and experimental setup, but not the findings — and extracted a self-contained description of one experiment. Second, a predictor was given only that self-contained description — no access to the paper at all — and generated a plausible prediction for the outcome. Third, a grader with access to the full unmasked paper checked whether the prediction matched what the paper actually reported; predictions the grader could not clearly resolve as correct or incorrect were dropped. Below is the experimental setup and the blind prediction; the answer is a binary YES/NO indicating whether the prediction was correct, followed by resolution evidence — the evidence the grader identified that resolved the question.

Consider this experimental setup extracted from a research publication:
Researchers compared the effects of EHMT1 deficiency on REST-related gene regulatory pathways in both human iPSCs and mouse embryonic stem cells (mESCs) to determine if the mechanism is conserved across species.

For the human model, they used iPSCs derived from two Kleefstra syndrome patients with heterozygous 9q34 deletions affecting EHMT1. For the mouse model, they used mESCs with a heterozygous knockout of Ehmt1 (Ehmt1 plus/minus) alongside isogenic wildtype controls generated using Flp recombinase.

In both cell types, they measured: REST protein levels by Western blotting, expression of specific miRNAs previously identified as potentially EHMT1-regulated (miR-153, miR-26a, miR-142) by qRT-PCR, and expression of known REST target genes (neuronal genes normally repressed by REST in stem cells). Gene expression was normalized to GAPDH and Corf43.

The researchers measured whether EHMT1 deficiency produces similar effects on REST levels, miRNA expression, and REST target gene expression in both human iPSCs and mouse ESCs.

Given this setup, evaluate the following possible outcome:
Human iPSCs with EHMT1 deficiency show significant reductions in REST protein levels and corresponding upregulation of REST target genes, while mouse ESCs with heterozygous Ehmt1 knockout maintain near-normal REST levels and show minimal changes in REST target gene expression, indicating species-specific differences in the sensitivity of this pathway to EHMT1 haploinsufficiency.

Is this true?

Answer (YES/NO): NO